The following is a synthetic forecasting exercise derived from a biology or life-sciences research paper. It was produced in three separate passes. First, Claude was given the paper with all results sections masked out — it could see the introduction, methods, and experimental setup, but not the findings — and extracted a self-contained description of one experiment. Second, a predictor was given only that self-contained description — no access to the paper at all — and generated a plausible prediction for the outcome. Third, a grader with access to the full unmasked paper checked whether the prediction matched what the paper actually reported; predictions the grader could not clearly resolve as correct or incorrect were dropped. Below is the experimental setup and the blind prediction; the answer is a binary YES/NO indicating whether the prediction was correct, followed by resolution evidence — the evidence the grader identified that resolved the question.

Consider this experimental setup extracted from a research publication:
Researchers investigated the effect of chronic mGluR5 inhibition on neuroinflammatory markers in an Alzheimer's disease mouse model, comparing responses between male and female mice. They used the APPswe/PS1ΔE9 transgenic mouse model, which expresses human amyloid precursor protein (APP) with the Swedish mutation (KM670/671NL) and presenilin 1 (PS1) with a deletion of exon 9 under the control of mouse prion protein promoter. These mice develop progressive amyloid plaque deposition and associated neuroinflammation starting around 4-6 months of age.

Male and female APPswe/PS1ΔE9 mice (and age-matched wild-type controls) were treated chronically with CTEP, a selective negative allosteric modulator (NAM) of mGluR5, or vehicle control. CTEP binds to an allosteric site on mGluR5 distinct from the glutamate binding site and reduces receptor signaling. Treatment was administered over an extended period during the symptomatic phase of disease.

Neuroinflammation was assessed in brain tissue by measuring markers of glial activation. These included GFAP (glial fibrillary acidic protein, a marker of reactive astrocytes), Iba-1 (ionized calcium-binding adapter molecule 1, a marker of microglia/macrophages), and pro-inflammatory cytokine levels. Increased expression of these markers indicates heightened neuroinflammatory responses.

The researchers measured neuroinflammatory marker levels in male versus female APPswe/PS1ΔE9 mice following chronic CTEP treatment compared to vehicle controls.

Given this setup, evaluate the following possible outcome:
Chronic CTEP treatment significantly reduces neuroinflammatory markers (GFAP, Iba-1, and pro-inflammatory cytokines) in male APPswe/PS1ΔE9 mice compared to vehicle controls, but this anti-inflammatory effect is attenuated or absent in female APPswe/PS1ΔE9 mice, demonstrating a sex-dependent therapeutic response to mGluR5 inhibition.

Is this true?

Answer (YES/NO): YES